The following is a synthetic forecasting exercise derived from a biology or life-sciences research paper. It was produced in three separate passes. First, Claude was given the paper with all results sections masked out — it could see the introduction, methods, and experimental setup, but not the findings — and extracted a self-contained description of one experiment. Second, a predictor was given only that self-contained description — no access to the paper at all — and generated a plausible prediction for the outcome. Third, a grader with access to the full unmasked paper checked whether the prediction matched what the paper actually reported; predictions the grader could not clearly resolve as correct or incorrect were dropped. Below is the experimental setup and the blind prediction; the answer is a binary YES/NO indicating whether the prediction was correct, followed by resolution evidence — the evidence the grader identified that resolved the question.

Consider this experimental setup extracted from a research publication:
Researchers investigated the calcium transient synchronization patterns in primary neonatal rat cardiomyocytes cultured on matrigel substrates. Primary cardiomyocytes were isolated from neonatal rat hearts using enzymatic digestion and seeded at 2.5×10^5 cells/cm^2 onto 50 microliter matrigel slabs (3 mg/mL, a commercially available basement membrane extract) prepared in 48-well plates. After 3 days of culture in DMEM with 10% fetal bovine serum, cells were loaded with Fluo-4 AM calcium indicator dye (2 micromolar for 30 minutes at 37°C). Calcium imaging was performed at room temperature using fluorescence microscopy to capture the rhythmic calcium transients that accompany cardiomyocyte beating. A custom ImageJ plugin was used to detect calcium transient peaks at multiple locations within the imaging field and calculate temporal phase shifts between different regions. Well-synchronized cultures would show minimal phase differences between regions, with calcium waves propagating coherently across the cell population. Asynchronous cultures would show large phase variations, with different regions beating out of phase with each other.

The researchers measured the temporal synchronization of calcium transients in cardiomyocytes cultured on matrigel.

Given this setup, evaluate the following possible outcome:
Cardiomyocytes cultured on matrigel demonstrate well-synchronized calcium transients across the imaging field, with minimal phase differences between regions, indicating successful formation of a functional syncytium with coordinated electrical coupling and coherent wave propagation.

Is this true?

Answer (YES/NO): NO